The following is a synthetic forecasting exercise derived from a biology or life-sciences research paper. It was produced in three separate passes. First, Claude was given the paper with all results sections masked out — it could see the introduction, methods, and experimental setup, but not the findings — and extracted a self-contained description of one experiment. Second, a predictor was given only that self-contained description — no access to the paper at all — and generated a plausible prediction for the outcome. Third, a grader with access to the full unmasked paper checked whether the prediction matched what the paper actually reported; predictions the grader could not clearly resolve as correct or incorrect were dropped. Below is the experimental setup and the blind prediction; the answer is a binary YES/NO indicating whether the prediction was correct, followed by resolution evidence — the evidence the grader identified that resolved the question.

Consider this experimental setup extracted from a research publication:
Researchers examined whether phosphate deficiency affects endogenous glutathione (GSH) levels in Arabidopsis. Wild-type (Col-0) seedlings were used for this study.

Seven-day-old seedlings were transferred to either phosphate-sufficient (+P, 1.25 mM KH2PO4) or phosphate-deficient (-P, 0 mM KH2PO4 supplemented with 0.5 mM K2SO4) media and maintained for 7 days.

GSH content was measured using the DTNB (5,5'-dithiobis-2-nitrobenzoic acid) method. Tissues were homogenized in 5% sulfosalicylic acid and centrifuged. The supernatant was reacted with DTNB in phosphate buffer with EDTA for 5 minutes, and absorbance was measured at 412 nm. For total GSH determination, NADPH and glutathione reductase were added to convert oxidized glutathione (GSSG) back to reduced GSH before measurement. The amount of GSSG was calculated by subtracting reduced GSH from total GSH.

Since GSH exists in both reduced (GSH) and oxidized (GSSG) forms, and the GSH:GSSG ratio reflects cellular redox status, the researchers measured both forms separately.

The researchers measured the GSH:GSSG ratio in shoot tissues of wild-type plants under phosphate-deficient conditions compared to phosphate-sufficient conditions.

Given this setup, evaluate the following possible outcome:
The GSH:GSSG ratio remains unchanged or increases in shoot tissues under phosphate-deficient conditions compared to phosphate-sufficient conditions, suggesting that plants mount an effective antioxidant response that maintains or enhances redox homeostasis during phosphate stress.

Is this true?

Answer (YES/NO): NO